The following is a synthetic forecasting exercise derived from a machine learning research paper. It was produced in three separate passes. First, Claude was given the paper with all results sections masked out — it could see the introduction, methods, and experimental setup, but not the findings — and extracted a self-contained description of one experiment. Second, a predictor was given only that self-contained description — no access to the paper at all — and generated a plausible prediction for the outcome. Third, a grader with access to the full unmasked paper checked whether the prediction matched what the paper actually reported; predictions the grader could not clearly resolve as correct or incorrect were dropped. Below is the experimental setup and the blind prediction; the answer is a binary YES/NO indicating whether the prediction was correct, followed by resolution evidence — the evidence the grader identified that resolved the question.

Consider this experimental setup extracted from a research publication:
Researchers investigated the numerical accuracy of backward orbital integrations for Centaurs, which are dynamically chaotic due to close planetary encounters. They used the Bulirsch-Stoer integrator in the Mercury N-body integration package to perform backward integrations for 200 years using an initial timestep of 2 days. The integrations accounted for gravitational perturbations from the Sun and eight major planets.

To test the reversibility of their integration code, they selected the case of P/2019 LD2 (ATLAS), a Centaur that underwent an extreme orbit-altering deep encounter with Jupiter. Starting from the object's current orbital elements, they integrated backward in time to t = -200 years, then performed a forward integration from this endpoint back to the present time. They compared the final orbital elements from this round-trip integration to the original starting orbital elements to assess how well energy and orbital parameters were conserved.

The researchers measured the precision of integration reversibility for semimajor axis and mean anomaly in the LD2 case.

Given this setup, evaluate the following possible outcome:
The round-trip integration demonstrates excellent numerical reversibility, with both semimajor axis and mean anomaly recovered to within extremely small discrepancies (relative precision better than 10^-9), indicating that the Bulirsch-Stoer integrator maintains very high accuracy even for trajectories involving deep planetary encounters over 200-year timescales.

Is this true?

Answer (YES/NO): NO